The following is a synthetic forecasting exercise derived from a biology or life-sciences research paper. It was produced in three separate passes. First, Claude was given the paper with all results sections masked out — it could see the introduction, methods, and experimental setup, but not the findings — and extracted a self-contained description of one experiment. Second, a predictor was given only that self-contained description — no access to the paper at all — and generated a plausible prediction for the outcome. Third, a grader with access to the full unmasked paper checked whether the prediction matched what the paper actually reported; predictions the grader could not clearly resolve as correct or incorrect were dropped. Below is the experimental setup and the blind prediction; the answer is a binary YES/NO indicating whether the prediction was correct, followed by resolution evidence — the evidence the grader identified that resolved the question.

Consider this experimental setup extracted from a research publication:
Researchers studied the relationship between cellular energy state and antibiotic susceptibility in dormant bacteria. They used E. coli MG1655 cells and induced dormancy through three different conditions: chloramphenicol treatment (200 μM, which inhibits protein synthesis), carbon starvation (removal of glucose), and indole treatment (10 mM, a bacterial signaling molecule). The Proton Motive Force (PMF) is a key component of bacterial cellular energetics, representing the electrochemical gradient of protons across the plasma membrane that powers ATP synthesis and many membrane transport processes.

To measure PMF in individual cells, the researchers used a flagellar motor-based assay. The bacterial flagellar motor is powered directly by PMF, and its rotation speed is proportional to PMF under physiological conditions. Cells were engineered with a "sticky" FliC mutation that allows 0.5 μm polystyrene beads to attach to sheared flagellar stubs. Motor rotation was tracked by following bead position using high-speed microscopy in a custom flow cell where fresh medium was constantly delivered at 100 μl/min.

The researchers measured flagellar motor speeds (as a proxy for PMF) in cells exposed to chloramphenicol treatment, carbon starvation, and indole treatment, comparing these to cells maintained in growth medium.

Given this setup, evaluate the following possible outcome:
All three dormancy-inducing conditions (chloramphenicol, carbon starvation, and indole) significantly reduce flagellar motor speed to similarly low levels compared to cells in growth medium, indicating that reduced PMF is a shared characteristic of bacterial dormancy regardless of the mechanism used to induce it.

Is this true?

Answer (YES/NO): NO